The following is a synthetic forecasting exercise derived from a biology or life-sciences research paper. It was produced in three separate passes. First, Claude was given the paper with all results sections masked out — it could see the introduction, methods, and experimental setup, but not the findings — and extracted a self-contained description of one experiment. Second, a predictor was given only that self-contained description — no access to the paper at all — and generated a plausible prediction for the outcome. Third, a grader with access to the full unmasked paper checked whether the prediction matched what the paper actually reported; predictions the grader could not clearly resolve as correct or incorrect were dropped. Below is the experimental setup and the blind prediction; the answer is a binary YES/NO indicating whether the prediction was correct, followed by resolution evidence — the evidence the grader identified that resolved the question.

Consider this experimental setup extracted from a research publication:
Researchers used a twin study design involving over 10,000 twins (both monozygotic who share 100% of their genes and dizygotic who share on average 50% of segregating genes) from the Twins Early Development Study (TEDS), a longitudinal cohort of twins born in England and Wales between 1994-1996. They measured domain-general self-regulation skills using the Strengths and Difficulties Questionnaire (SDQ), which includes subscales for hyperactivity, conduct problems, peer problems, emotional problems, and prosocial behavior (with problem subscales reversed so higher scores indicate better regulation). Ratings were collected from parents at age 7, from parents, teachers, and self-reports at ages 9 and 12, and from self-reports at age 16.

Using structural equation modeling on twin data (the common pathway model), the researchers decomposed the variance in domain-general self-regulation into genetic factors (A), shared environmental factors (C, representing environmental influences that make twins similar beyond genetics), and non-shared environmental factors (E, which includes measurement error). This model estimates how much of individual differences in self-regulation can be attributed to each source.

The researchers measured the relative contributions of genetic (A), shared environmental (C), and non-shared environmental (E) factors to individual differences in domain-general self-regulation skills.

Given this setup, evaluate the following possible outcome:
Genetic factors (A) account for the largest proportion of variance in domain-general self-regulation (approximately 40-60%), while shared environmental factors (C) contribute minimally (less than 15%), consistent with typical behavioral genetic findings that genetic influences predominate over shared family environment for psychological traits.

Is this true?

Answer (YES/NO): NO